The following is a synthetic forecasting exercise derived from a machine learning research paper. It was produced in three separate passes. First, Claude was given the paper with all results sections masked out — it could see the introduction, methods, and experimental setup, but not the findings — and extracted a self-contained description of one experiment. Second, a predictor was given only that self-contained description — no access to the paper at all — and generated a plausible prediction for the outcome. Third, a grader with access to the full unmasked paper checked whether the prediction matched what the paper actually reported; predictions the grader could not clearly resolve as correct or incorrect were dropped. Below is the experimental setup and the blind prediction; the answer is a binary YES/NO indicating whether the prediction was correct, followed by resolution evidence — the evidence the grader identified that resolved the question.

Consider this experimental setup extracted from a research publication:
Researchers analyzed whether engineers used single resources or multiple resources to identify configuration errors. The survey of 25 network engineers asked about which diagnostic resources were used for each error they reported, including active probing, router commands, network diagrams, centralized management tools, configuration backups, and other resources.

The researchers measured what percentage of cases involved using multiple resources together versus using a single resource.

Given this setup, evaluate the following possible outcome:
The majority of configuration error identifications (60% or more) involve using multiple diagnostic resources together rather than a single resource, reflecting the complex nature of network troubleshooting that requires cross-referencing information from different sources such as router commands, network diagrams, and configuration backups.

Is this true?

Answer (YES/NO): YES